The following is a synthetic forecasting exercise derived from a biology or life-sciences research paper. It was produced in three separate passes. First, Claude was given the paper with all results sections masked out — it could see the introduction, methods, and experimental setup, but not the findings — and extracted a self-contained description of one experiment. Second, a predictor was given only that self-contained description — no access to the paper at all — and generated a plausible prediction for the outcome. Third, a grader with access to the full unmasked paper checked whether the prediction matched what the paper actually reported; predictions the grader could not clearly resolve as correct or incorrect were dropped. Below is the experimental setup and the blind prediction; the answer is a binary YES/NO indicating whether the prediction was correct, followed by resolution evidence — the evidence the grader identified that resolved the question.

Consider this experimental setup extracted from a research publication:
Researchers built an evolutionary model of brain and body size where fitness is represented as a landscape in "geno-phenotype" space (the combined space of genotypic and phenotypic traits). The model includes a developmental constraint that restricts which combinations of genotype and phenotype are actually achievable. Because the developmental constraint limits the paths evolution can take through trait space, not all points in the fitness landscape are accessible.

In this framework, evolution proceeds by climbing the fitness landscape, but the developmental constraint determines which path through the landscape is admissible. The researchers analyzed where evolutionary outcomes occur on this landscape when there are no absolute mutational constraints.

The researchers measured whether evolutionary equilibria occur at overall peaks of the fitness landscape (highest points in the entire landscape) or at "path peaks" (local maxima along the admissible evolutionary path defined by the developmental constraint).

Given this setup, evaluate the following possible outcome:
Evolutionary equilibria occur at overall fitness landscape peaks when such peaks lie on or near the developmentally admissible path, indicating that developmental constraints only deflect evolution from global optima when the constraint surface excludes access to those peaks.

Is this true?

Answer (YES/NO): NO